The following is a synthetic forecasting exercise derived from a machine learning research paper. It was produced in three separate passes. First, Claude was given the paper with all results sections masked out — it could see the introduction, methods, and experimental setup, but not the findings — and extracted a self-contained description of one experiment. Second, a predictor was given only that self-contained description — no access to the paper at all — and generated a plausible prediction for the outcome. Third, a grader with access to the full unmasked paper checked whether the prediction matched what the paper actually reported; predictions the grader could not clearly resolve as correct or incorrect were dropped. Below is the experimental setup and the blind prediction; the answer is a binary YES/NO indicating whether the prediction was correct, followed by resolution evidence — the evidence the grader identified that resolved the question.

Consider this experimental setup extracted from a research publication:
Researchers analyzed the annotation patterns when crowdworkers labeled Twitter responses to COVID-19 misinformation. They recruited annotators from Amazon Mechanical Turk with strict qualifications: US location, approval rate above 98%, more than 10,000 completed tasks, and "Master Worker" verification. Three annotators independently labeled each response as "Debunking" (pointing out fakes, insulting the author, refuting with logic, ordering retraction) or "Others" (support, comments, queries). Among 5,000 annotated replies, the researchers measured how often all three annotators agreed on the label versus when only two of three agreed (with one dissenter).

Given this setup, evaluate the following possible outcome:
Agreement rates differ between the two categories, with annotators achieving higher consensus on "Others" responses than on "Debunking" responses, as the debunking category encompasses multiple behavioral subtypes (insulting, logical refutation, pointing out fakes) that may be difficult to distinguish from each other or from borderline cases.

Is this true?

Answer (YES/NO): NO